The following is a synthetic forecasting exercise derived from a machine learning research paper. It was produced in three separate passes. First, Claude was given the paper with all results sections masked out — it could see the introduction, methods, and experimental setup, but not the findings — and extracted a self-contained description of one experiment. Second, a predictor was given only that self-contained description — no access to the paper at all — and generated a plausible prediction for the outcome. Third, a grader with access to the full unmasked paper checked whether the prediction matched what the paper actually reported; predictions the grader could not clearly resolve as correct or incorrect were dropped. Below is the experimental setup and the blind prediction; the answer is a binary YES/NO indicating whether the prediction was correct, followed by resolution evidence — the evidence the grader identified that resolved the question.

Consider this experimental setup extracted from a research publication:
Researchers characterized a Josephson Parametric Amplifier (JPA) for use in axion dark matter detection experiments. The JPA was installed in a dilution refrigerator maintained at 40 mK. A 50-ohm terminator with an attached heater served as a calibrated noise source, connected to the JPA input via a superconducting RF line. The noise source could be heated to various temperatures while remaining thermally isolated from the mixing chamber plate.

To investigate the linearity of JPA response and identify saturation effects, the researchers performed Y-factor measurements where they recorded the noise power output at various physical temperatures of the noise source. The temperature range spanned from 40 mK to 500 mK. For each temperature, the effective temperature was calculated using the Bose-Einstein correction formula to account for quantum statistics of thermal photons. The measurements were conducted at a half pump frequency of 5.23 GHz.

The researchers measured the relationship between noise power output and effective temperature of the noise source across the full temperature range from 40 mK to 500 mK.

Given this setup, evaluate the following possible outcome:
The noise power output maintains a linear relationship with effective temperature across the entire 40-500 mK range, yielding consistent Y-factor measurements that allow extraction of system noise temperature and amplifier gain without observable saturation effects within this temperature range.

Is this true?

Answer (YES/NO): NO